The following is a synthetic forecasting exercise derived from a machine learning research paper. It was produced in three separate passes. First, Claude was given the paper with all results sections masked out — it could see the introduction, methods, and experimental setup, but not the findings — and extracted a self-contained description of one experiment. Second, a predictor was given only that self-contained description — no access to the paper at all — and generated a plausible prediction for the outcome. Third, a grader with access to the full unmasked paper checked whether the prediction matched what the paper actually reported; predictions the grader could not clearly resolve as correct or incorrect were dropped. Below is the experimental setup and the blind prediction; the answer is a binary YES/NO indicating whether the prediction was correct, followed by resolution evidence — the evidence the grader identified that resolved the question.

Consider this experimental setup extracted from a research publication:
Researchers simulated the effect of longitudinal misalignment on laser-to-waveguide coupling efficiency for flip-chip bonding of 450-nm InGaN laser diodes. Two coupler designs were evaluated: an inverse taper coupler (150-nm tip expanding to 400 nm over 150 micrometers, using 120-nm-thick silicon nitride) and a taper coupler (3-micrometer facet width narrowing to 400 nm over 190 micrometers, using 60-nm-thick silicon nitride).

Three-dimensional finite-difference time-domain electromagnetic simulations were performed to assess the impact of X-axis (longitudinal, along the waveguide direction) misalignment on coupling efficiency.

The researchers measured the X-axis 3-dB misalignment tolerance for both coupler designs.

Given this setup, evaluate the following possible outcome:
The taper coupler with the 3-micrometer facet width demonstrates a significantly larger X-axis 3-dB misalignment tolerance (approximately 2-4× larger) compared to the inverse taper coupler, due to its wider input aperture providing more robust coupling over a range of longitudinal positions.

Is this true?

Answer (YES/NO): NO